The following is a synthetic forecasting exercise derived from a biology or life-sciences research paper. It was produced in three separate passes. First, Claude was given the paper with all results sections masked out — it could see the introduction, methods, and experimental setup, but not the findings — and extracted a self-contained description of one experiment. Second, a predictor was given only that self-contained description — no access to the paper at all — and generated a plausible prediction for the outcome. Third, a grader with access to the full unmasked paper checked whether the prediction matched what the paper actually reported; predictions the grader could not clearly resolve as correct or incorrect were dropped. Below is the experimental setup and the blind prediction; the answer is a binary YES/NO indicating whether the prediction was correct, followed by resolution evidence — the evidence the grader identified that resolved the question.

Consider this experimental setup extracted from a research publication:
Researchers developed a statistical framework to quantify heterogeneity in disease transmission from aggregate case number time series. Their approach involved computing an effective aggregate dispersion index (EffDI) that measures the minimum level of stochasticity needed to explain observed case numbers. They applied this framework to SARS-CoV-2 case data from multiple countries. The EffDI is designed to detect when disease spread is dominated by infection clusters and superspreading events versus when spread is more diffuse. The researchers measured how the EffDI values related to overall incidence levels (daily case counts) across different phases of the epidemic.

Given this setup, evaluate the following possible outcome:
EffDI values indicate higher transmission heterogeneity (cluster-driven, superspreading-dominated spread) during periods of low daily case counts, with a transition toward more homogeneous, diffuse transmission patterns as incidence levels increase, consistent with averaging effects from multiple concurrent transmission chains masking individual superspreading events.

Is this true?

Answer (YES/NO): YES